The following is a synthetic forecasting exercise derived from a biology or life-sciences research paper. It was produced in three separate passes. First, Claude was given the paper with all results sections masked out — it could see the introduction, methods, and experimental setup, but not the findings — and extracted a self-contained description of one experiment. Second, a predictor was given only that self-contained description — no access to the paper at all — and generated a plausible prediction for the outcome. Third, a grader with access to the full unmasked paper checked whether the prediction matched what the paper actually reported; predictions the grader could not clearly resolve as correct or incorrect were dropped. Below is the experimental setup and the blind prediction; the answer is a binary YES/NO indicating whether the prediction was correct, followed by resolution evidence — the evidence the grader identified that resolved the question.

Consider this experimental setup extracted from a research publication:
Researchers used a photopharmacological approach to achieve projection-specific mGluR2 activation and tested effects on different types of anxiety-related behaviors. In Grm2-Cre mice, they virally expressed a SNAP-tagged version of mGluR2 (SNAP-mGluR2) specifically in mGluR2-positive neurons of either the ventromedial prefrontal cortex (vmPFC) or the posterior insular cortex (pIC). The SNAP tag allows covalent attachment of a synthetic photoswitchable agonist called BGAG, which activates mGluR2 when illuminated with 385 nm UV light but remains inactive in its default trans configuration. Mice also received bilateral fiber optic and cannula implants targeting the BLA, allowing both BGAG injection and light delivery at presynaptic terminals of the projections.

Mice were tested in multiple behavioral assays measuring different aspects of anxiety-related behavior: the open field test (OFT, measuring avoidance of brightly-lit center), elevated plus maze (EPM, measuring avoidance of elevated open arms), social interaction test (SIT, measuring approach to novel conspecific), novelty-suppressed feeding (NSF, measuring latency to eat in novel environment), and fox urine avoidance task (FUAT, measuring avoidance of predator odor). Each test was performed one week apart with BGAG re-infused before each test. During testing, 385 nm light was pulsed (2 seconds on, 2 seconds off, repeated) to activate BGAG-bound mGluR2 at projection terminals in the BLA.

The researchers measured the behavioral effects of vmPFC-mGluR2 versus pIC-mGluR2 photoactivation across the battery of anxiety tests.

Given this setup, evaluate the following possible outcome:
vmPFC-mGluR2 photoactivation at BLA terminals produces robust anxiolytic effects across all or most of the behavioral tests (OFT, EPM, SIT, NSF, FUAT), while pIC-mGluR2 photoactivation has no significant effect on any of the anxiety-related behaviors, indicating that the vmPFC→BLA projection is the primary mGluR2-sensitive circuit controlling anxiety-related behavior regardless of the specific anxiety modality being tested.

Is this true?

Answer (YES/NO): NO